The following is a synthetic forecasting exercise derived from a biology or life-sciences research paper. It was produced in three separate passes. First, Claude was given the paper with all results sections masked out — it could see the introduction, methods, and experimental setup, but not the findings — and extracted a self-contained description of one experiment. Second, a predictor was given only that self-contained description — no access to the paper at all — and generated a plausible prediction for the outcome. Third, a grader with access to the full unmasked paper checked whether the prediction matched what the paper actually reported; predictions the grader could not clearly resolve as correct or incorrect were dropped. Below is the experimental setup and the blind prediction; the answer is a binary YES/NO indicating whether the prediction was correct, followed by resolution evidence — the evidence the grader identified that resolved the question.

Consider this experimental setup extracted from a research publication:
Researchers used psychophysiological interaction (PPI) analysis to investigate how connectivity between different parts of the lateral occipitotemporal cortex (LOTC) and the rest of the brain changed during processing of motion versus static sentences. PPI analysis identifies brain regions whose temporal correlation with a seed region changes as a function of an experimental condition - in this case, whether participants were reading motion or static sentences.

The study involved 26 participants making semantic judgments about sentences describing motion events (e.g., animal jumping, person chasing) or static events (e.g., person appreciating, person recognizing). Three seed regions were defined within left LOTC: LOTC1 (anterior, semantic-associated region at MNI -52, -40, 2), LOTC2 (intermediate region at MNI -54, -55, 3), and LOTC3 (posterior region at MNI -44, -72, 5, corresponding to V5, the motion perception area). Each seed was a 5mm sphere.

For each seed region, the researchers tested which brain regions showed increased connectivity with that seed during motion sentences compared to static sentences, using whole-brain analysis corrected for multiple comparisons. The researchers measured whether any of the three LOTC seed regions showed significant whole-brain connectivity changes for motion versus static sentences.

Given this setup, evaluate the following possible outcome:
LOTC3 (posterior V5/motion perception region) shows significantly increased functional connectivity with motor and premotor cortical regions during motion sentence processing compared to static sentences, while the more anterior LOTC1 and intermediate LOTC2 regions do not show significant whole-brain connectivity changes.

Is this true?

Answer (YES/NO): NO